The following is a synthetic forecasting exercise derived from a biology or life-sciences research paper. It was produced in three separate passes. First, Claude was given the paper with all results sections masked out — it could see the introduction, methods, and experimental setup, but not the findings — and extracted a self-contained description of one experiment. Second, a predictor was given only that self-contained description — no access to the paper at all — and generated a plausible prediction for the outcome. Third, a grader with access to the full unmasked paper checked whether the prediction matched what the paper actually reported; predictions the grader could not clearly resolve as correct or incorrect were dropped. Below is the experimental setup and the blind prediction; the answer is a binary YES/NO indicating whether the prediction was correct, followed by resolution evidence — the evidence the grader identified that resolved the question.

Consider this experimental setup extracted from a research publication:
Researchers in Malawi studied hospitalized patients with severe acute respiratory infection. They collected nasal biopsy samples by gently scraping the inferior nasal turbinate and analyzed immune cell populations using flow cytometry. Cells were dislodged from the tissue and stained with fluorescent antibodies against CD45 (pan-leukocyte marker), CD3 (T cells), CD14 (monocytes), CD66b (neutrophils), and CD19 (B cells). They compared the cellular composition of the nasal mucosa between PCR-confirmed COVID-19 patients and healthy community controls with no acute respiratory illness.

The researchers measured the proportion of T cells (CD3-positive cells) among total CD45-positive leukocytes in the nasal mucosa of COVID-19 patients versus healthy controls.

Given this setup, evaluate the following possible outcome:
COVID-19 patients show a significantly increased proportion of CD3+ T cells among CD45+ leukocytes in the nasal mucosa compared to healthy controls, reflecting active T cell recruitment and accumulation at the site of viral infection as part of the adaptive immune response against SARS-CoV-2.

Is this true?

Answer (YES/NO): NO